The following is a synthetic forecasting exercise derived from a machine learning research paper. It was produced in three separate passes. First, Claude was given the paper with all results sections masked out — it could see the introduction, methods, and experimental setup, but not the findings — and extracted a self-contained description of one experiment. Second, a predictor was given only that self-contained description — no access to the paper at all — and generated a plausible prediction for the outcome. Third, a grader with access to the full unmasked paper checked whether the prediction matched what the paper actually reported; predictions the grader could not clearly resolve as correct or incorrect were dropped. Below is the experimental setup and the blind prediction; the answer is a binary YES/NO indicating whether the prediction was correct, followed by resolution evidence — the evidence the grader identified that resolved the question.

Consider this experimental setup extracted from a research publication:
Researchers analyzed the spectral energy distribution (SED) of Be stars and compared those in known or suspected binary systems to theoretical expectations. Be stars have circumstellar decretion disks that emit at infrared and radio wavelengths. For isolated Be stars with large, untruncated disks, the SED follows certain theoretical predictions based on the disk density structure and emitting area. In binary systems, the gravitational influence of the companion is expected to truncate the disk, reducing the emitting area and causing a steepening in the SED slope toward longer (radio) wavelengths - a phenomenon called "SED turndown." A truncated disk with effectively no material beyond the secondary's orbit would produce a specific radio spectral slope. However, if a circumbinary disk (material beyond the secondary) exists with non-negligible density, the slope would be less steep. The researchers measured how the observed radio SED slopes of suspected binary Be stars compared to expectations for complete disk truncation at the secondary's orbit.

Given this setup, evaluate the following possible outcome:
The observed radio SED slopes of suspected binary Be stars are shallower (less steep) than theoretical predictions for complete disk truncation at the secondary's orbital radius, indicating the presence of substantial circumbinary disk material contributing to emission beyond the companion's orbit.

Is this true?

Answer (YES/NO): YES